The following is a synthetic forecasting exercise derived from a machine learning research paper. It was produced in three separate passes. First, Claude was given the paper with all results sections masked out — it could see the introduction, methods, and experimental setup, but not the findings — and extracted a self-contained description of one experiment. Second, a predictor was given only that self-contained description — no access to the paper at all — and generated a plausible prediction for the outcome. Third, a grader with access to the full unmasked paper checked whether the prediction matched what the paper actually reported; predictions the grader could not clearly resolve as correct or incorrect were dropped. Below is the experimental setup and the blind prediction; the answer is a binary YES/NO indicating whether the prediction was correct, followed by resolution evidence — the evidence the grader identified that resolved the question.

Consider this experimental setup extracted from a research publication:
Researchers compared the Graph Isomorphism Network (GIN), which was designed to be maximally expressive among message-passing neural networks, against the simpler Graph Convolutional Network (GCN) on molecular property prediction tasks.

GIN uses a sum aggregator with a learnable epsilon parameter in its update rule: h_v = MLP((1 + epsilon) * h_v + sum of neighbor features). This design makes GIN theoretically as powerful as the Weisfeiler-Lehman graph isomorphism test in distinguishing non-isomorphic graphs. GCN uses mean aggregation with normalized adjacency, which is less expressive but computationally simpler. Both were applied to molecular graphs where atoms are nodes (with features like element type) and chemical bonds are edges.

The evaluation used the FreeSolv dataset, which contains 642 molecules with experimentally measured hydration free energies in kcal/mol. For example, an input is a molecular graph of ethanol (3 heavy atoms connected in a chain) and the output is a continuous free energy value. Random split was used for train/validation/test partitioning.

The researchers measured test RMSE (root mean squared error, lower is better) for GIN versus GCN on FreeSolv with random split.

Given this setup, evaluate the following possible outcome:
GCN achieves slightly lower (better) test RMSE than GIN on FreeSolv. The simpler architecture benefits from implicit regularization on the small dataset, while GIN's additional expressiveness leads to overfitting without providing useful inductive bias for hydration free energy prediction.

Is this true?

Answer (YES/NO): NO